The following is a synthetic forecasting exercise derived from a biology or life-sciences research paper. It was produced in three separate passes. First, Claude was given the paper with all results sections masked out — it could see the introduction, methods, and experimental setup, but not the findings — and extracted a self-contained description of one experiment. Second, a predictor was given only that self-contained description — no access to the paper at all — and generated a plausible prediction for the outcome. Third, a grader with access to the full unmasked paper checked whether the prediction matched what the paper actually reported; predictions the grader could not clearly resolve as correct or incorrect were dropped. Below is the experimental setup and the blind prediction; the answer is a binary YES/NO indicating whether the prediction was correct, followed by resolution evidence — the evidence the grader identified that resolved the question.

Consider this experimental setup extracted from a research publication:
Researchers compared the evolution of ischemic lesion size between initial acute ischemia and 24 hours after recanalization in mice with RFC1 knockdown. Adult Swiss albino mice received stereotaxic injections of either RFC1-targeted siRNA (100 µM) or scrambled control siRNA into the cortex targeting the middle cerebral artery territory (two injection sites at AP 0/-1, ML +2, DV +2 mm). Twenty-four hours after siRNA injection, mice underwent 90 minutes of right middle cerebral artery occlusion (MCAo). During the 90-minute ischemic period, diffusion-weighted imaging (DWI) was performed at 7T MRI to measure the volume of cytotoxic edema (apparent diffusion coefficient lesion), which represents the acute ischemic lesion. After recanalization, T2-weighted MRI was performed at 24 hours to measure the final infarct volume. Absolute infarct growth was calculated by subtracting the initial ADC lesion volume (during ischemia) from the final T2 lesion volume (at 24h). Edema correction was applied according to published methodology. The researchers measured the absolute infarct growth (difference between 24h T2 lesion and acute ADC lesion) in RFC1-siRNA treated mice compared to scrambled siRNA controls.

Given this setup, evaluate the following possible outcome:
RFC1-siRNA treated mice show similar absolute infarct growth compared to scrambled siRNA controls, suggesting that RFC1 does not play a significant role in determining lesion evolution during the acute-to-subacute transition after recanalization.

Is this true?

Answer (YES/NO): YES